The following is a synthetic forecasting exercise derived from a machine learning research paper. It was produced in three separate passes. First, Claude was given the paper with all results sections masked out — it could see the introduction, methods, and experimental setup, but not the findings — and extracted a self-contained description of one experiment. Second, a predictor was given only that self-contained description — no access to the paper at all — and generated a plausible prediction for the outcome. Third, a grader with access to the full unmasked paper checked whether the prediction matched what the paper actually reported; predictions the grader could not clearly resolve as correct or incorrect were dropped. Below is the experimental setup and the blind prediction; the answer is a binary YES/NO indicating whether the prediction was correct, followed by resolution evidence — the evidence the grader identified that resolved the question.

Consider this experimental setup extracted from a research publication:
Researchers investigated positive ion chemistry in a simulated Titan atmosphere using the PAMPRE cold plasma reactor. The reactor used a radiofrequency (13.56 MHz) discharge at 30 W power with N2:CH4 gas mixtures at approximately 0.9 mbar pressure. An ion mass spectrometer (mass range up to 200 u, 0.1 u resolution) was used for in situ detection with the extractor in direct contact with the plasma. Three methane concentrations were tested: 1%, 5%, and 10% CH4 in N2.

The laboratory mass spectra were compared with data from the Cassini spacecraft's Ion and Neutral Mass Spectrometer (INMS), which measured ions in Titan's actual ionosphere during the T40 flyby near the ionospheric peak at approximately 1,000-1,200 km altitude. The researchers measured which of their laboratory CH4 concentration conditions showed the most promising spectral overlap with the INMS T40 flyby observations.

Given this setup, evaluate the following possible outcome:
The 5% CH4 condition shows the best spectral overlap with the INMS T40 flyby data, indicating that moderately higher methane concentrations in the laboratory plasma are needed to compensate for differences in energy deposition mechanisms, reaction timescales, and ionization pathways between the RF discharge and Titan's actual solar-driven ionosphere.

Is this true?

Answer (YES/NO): YES